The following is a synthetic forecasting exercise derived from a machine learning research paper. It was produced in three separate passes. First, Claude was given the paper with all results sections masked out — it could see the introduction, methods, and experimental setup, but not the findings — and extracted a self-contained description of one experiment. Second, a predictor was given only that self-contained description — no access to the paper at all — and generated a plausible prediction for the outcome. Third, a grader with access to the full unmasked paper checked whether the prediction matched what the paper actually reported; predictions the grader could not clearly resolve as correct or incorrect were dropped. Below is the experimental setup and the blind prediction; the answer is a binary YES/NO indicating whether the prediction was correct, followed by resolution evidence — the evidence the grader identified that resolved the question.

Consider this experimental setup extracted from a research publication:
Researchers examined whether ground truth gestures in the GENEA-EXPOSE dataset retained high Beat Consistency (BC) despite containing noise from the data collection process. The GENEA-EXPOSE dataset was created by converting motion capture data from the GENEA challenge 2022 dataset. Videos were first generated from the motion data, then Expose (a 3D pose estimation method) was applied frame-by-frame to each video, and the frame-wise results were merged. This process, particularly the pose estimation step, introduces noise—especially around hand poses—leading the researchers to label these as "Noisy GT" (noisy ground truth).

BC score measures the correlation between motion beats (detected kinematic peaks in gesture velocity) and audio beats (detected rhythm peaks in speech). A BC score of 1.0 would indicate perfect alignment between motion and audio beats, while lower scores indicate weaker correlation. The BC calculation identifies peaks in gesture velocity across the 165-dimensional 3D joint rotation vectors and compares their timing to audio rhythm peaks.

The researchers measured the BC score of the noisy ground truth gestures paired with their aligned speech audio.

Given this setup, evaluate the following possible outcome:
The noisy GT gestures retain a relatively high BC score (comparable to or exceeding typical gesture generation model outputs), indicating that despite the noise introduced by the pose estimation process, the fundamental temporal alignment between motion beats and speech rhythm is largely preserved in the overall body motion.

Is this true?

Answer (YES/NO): YES